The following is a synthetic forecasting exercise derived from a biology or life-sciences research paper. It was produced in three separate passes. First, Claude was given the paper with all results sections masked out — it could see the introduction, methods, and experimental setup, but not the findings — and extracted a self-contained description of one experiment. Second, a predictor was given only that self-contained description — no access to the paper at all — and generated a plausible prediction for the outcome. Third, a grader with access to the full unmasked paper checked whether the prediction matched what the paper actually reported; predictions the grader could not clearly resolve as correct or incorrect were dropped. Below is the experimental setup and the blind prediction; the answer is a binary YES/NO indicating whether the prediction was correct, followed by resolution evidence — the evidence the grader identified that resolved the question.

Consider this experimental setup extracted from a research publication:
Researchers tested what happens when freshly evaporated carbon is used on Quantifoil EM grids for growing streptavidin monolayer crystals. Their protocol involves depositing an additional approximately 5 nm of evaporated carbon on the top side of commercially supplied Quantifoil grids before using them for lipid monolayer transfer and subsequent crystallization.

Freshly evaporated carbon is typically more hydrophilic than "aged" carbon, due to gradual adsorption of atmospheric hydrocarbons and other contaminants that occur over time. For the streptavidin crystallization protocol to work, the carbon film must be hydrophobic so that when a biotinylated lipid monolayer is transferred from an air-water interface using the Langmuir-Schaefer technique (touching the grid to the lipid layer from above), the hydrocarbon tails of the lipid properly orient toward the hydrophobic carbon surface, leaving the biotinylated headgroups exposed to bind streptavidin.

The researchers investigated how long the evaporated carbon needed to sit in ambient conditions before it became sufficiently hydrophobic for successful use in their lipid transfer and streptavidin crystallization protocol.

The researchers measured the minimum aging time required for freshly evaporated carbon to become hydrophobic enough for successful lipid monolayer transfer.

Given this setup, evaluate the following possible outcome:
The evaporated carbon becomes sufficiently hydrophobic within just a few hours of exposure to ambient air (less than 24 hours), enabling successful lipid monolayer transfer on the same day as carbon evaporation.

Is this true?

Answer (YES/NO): NO